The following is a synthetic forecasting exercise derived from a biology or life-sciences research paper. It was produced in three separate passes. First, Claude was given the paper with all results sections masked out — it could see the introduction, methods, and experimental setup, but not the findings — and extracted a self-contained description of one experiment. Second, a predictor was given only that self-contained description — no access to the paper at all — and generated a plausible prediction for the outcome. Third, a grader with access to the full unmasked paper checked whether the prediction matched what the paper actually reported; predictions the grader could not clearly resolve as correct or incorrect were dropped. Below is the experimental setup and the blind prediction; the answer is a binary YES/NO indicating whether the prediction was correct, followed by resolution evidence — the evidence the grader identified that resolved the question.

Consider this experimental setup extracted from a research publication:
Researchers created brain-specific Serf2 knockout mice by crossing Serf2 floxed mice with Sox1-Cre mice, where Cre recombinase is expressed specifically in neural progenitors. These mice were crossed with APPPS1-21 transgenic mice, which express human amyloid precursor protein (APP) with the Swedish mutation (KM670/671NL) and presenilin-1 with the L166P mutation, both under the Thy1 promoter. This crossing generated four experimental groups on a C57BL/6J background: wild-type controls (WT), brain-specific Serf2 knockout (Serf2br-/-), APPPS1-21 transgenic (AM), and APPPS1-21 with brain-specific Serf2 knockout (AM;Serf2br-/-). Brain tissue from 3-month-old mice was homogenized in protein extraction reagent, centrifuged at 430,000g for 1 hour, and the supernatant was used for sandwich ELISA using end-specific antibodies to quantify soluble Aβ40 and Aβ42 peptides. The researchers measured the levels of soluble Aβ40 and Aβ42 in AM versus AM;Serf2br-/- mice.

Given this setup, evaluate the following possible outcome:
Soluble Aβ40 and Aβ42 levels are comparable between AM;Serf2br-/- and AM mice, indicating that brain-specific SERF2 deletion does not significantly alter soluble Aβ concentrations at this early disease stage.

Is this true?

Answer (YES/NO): YES